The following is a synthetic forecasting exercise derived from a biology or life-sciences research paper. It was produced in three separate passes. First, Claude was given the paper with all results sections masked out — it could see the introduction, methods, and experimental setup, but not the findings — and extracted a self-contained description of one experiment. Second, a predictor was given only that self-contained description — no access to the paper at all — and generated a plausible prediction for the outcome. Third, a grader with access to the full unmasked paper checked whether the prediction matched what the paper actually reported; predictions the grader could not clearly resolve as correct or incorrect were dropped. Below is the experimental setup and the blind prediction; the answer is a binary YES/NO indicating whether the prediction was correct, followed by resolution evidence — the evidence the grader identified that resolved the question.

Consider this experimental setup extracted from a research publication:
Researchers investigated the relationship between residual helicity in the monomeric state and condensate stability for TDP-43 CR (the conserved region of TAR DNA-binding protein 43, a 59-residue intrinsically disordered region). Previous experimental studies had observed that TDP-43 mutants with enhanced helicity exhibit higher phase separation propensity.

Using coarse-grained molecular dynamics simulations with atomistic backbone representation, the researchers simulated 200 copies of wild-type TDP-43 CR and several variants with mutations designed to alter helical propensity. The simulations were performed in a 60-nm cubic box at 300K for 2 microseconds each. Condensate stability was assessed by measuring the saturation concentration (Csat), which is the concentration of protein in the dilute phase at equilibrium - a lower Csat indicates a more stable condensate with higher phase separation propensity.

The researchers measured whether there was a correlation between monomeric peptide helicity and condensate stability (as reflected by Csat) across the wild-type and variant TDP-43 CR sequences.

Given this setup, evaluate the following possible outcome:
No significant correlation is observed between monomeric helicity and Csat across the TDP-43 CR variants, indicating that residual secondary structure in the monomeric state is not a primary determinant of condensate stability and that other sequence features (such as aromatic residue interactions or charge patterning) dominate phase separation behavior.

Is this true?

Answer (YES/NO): NO